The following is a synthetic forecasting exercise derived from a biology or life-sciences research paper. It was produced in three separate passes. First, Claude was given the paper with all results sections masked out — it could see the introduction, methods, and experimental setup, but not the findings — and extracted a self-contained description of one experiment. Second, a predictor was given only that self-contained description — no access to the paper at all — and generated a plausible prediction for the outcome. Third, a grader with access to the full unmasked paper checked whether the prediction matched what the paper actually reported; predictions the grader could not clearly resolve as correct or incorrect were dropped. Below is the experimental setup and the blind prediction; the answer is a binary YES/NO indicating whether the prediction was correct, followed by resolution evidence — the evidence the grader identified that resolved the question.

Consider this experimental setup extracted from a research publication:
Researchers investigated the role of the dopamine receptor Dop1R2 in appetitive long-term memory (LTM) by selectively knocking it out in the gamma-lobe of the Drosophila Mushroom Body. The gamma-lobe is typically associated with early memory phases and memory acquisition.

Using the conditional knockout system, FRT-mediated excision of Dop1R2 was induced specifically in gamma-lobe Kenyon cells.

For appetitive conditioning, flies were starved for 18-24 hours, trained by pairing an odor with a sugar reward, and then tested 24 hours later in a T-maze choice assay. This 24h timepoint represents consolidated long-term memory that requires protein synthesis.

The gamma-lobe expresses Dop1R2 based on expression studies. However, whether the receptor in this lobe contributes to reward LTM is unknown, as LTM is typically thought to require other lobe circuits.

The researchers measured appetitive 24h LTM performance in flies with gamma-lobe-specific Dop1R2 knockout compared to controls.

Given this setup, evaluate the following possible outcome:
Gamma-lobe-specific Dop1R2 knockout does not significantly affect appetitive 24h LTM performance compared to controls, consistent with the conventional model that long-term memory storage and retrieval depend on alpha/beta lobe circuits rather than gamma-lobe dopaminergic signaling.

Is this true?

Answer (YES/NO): YES